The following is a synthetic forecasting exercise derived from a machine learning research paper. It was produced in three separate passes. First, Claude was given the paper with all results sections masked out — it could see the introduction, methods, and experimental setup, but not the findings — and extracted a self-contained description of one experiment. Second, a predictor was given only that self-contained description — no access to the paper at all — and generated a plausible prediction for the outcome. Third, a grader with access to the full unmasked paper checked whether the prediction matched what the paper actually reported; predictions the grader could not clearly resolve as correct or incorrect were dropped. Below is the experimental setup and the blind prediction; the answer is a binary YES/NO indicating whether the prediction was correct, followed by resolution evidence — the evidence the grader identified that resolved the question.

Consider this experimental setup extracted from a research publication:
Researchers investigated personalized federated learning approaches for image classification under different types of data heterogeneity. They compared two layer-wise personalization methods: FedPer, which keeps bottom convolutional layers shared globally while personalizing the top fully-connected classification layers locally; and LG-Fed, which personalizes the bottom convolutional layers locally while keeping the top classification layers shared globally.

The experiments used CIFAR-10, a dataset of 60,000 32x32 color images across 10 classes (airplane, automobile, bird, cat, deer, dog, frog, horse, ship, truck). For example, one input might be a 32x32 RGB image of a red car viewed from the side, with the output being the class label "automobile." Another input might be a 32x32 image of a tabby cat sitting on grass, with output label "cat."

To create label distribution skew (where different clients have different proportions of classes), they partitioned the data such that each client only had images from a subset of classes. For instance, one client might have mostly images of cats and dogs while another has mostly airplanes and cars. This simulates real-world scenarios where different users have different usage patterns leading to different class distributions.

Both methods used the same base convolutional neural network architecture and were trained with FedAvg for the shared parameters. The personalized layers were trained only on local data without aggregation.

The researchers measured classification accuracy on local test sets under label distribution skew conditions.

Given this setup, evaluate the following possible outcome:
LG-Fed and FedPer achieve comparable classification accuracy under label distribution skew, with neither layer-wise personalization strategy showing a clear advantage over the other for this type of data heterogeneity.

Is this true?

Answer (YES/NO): NO